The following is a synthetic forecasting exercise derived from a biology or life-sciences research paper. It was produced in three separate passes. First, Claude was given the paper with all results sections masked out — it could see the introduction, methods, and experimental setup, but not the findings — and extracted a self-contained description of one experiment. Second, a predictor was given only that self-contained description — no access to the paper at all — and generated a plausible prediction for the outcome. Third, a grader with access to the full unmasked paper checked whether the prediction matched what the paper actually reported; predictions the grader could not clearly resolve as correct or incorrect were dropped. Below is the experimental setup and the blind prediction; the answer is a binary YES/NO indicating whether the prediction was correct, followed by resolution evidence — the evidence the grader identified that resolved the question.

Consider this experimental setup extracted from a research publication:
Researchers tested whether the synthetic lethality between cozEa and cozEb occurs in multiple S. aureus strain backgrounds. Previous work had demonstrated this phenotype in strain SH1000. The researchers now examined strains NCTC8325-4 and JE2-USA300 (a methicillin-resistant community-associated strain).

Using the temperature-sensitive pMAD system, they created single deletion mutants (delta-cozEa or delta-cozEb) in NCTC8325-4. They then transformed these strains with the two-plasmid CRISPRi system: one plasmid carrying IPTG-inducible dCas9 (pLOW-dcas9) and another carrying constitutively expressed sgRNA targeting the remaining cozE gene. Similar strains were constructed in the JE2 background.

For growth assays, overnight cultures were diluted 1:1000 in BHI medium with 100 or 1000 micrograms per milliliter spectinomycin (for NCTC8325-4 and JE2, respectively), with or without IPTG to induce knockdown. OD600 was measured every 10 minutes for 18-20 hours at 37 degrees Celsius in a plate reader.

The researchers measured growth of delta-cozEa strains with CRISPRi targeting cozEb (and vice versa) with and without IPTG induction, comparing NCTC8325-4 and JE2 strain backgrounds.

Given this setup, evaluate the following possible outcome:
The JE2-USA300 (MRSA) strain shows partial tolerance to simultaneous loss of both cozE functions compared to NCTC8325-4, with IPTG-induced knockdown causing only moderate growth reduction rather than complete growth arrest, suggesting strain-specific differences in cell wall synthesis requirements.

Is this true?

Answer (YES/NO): NO